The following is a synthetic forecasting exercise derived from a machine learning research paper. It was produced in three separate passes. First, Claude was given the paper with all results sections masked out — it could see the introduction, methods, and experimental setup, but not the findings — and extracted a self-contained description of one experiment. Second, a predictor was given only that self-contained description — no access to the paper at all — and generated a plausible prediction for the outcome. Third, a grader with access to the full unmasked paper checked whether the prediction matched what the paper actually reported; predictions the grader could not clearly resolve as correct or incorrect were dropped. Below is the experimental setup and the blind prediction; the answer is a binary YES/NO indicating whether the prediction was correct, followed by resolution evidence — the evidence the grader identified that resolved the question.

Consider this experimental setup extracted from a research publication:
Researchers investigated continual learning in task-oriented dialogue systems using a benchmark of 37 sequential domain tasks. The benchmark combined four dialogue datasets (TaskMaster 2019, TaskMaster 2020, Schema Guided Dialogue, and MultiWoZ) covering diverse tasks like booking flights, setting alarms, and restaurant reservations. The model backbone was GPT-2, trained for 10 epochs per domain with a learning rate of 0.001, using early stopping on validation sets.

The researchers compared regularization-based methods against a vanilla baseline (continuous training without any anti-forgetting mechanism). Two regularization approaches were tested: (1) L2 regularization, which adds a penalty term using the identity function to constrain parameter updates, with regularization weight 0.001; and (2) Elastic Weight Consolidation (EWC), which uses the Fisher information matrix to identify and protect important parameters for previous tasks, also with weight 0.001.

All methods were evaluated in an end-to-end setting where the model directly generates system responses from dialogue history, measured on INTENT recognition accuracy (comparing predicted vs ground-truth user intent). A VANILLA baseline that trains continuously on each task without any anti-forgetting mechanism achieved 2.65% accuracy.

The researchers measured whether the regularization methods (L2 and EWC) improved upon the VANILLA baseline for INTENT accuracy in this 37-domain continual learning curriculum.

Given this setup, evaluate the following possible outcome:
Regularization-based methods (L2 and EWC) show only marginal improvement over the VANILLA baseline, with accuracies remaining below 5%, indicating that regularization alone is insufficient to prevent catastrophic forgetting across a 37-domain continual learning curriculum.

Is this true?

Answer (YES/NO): NO